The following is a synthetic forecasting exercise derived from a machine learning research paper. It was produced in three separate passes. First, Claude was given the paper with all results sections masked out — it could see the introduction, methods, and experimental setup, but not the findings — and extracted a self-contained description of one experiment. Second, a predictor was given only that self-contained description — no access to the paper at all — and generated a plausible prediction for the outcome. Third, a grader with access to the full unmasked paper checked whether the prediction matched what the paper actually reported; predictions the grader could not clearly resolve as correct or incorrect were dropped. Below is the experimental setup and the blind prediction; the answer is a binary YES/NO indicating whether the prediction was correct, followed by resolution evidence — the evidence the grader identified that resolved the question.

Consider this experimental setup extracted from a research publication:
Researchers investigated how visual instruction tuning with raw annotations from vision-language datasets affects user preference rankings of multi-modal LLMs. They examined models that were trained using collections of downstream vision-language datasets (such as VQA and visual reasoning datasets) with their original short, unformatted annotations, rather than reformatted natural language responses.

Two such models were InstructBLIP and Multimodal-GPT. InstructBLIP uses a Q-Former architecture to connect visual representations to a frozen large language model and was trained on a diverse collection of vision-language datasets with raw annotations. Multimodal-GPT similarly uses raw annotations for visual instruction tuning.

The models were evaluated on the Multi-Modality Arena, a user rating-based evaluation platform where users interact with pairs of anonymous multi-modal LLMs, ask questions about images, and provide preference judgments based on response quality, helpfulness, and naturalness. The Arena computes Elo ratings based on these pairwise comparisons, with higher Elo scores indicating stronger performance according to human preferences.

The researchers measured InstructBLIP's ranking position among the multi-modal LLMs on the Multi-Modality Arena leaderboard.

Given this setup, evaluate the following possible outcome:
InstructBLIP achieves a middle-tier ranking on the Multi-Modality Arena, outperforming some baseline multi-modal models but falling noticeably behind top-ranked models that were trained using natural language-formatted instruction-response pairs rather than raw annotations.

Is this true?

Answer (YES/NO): NO